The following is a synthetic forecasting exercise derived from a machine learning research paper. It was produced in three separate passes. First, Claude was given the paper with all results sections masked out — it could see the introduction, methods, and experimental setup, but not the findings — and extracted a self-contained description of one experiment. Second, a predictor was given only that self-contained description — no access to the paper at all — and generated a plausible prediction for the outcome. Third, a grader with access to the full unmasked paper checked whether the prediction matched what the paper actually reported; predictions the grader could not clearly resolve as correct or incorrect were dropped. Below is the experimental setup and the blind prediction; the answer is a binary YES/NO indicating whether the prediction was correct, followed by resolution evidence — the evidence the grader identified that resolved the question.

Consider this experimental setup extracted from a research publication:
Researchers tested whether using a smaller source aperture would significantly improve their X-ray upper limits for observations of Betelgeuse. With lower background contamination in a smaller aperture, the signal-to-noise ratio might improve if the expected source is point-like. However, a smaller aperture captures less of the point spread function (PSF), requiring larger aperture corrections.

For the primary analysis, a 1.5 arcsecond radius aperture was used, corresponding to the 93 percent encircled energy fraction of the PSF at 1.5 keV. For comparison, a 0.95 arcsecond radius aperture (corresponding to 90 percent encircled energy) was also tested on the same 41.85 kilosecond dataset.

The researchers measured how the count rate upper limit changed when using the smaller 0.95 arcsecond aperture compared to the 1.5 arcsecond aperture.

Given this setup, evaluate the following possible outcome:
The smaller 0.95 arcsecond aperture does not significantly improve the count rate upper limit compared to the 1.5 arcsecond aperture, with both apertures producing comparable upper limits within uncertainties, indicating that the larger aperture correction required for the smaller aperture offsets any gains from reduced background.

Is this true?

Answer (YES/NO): NO